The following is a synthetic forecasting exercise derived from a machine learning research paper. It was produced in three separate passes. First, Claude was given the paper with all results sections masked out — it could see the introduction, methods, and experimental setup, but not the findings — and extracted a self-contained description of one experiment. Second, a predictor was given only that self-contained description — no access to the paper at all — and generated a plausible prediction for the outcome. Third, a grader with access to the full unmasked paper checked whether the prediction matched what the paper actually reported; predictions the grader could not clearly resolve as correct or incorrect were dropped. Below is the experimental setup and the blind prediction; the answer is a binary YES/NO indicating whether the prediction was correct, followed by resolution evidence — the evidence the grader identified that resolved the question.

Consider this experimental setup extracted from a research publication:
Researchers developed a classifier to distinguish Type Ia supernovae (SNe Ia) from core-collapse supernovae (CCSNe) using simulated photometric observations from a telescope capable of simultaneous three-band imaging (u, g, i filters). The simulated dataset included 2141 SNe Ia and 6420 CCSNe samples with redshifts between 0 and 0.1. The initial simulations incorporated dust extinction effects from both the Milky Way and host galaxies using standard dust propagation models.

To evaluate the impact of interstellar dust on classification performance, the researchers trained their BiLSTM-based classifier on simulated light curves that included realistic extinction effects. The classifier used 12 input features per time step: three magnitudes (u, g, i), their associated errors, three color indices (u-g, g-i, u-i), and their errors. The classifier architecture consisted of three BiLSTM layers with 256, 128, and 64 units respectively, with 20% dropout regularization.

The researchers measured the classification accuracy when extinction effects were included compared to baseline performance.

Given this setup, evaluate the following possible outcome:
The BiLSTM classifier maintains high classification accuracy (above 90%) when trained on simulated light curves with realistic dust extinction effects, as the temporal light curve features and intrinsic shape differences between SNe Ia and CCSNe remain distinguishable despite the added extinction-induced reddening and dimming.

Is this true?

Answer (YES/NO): NO